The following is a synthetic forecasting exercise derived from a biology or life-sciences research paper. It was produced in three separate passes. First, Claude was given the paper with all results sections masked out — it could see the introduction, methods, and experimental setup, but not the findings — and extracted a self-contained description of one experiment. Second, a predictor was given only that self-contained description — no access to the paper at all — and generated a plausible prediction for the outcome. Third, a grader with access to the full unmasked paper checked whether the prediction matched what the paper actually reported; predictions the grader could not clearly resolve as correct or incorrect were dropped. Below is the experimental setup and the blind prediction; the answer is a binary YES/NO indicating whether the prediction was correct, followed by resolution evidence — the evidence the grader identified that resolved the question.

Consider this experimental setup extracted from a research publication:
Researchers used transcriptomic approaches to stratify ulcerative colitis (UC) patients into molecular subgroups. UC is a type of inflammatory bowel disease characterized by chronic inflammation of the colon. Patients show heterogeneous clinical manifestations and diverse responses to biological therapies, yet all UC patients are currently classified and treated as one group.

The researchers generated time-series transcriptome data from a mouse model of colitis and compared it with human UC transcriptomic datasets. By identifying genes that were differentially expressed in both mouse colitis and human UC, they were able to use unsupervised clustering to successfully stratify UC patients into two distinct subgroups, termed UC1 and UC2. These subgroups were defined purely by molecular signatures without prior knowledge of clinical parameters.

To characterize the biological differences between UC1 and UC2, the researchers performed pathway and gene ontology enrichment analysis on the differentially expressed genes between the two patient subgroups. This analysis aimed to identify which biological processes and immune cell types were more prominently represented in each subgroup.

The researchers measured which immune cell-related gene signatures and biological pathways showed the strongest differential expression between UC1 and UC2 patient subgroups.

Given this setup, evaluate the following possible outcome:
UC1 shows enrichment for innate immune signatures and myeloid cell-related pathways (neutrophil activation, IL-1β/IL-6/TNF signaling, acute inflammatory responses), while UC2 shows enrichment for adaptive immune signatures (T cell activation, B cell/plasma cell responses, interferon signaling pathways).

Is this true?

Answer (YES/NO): NO